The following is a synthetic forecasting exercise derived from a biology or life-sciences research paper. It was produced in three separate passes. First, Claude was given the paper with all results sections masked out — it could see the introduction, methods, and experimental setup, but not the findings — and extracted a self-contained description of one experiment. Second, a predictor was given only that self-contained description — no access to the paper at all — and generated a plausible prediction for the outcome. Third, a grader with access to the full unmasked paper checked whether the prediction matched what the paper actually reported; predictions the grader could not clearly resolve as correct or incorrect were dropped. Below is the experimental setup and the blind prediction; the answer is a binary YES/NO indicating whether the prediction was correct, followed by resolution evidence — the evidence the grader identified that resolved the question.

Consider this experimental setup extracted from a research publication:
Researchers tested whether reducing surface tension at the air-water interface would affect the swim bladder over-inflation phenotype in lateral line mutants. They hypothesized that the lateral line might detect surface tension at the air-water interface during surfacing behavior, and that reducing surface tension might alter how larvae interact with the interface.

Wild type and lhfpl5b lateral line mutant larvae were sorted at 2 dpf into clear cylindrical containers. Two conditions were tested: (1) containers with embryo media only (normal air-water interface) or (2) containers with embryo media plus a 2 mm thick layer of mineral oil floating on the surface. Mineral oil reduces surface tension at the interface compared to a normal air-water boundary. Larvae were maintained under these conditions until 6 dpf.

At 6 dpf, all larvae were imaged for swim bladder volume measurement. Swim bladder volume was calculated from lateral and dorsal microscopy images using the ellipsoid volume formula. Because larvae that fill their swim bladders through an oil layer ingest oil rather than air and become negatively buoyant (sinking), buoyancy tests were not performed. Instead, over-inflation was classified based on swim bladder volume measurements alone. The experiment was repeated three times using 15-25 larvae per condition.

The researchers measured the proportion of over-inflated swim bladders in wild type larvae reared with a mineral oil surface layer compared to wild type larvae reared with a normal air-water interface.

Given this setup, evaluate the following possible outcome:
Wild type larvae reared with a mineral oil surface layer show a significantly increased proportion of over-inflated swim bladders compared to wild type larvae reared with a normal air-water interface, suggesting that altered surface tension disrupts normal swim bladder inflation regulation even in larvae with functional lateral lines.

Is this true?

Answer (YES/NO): YES